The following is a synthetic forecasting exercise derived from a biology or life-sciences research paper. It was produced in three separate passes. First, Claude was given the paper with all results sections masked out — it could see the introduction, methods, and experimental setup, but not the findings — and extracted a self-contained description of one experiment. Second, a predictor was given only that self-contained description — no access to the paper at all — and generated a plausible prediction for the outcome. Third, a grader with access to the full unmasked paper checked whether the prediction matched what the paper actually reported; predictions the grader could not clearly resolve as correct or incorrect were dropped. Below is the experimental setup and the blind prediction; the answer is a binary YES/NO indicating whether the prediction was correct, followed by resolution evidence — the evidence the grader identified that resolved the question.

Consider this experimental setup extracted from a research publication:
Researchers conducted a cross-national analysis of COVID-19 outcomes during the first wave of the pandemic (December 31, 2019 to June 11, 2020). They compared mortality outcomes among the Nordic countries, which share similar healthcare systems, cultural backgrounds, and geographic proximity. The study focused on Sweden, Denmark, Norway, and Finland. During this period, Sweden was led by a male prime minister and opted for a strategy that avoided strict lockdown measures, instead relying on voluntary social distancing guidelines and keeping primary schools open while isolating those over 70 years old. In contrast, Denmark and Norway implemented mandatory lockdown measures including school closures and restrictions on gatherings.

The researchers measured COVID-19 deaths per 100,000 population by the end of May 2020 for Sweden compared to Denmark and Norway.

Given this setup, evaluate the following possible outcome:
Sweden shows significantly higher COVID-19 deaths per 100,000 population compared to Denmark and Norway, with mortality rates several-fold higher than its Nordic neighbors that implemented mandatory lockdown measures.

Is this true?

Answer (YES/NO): YES